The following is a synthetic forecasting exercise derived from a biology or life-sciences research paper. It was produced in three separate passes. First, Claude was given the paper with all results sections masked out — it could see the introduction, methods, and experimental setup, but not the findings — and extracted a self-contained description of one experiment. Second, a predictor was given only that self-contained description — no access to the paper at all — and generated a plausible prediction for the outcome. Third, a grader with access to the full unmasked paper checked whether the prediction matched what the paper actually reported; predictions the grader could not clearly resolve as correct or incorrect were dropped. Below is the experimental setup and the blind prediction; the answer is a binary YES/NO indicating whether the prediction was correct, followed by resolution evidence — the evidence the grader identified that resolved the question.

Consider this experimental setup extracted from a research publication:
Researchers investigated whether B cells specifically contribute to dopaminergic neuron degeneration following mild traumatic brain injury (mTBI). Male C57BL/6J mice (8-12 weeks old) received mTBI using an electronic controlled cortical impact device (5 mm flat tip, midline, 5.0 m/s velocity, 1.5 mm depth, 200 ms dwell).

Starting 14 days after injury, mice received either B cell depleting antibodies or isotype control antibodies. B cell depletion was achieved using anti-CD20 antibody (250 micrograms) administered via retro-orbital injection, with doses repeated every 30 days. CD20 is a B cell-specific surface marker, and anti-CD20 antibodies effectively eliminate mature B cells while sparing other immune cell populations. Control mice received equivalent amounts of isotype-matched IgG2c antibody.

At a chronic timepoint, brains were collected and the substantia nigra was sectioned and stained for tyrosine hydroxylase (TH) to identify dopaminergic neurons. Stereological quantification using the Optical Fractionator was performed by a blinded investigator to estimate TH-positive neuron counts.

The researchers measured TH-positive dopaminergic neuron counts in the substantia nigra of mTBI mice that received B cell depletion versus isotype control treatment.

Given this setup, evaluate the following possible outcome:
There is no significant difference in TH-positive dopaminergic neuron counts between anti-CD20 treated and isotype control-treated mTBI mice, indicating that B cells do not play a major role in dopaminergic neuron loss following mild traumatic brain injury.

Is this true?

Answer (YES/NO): YES